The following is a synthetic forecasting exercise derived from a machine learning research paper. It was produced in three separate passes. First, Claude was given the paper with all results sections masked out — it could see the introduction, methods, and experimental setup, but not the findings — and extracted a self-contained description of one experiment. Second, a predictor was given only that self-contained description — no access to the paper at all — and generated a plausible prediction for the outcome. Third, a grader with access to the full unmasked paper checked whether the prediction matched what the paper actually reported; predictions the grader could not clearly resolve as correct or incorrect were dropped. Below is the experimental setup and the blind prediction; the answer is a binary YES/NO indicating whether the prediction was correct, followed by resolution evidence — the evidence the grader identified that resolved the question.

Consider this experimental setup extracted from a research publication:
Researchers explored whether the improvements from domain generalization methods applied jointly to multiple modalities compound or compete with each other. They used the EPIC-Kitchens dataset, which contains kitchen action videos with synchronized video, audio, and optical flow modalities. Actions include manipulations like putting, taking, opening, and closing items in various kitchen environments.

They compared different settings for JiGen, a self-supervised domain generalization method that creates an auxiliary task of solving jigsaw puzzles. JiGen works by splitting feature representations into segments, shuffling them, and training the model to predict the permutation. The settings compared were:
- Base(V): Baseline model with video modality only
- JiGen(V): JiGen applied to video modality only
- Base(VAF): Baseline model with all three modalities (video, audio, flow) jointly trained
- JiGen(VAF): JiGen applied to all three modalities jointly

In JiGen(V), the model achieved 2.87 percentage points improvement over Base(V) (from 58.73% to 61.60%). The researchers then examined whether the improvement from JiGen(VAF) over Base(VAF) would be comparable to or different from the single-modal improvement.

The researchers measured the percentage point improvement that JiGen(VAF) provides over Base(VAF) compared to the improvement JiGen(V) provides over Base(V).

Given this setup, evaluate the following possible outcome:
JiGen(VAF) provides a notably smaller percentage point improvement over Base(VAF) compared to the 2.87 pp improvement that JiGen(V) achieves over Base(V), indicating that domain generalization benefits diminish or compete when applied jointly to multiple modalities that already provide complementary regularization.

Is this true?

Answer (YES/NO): YES